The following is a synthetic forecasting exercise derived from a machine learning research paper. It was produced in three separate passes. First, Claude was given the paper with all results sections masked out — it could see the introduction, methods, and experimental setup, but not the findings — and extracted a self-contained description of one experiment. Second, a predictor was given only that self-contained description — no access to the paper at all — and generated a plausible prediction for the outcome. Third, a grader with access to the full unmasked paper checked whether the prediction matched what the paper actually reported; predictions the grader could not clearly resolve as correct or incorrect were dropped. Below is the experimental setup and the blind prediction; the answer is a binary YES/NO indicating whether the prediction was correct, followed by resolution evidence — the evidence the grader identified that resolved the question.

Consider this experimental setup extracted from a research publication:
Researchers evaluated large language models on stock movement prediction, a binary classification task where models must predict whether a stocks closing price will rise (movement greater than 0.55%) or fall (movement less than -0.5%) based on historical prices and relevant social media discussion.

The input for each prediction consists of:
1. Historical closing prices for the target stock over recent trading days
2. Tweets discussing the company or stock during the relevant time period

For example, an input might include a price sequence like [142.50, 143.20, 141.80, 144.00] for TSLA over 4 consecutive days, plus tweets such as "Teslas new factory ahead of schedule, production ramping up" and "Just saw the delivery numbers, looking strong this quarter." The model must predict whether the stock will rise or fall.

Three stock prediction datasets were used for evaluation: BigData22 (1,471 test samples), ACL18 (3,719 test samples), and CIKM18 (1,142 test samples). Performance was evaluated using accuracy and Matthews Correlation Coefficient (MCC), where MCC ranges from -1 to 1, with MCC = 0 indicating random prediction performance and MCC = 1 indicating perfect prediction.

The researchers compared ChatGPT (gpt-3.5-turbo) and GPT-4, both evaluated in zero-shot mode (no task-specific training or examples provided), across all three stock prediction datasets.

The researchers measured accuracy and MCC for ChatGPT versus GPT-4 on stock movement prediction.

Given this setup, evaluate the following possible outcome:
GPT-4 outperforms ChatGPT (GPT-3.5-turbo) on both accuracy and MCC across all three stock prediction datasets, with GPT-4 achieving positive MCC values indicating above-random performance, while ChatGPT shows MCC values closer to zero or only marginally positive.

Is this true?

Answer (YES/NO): NO